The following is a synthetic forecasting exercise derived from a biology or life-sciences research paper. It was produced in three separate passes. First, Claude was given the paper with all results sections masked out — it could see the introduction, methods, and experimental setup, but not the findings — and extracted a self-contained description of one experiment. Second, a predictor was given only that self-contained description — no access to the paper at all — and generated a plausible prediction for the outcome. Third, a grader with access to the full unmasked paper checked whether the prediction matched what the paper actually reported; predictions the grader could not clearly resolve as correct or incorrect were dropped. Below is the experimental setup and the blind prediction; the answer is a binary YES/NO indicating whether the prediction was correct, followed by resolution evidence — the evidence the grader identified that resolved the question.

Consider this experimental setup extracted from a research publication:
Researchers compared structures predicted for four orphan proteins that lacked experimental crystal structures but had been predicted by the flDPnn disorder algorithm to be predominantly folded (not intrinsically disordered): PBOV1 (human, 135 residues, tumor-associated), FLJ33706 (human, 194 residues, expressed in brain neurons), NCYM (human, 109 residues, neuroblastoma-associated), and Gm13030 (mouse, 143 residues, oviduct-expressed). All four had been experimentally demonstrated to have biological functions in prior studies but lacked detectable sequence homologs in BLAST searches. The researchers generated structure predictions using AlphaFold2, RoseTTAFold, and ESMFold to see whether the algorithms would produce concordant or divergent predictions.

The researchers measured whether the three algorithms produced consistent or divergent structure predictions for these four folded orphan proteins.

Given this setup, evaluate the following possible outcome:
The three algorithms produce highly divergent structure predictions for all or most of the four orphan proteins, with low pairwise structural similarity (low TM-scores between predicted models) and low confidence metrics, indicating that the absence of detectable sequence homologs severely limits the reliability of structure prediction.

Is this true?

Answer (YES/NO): YES